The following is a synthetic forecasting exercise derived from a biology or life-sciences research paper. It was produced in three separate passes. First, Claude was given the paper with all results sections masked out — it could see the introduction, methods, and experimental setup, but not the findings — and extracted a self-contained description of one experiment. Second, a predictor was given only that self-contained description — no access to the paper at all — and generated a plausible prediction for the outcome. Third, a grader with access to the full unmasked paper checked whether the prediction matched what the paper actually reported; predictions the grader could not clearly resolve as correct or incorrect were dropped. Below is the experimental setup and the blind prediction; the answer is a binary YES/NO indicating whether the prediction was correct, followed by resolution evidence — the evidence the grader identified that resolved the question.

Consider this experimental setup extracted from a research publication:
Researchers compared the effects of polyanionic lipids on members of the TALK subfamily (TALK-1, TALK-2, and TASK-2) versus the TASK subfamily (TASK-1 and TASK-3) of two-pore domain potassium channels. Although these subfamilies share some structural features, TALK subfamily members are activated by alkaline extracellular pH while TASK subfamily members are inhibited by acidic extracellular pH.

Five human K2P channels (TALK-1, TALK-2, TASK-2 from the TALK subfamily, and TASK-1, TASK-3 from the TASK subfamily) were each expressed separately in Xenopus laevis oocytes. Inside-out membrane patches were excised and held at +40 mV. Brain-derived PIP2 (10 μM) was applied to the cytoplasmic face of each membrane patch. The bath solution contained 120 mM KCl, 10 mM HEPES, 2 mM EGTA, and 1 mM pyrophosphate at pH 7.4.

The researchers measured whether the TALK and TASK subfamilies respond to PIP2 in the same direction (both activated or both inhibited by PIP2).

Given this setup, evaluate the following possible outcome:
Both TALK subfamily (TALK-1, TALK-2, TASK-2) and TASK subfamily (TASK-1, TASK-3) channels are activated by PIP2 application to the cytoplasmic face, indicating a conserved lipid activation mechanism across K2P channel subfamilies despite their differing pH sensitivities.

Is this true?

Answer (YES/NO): NO